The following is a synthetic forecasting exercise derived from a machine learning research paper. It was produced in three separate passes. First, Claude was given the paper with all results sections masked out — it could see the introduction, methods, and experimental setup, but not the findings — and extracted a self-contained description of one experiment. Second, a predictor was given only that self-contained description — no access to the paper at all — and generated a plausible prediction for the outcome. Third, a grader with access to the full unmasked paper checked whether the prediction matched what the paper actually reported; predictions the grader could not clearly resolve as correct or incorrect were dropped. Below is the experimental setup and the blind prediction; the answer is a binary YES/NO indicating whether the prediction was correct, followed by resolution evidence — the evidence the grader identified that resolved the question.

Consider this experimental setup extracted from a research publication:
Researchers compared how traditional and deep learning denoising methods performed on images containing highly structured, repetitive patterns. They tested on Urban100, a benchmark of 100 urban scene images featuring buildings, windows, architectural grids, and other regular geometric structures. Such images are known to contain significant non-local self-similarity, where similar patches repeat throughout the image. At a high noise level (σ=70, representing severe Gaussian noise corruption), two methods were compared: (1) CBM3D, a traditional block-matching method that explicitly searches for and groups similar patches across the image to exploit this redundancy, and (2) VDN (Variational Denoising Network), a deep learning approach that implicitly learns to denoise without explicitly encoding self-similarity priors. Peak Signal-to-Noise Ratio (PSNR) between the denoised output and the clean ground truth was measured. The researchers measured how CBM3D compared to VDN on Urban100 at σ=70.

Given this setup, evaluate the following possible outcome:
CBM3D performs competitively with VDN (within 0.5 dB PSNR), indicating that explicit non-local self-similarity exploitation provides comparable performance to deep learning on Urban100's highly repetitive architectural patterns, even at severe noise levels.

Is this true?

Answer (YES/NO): NO